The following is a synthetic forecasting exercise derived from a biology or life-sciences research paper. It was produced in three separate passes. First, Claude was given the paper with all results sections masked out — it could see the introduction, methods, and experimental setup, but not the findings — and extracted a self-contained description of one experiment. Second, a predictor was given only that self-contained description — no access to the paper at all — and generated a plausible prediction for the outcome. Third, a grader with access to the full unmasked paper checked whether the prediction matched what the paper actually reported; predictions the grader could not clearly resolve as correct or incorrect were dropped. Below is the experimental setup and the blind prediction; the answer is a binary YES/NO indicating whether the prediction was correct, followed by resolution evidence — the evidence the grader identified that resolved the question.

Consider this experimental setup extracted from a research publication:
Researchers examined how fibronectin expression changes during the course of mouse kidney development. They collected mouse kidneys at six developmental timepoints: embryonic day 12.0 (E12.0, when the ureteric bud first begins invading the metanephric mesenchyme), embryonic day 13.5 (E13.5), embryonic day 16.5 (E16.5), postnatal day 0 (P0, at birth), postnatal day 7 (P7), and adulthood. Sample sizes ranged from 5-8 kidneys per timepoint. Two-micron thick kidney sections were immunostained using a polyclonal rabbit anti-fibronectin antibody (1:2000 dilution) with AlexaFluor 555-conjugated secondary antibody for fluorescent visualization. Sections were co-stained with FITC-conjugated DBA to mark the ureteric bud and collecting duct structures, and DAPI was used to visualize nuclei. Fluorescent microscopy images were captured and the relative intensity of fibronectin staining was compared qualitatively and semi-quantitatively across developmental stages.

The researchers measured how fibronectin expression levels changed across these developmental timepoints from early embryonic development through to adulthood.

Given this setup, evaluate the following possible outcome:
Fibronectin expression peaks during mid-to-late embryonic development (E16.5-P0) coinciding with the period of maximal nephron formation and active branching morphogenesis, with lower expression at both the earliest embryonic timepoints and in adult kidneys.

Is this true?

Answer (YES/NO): NO